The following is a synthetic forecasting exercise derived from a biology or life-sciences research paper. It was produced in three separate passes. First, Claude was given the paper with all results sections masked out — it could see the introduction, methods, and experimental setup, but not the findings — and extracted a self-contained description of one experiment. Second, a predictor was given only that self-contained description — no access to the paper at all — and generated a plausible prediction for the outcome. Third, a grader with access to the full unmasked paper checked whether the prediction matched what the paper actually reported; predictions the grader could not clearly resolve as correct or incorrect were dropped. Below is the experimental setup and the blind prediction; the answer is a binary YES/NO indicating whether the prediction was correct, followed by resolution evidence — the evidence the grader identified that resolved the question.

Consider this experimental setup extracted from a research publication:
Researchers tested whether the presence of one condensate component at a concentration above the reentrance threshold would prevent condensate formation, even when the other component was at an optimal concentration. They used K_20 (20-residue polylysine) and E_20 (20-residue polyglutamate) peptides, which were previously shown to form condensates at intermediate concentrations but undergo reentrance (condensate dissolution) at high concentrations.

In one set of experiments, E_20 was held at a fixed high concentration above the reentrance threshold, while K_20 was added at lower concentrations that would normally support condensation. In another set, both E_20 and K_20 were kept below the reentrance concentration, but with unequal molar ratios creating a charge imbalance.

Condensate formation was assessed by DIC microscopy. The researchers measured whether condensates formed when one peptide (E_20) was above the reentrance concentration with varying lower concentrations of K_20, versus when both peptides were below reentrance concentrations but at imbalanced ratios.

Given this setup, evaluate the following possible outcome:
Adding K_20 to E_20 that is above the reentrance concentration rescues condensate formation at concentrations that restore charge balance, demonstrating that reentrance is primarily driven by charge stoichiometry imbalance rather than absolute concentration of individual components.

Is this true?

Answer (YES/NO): NO